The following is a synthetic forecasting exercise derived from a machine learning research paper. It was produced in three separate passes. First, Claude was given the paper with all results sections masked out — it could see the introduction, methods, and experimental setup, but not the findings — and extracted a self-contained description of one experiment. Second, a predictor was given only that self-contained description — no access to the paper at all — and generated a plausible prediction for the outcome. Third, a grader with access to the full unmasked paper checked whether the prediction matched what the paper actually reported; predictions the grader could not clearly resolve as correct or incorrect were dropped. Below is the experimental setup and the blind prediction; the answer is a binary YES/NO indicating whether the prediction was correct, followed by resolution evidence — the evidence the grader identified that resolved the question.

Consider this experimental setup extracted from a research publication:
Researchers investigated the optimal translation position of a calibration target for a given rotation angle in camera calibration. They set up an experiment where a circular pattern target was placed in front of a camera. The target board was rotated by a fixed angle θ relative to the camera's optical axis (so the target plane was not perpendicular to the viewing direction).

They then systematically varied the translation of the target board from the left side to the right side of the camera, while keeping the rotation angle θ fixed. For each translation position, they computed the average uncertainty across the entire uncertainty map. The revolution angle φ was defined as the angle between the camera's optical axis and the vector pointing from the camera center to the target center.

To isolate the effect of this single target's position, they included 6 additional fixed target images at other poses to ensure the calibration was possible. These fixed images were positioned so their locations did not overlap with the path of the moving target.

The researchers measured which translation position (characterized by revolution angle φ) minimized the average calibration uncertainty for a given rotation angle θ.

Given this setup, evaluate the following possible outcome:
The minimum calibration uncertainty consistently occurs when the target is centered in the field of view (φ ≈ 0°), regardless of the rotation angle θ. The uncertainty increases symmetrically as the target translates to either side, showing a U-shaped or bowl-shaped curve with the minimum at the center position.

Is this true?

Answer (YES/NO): NO